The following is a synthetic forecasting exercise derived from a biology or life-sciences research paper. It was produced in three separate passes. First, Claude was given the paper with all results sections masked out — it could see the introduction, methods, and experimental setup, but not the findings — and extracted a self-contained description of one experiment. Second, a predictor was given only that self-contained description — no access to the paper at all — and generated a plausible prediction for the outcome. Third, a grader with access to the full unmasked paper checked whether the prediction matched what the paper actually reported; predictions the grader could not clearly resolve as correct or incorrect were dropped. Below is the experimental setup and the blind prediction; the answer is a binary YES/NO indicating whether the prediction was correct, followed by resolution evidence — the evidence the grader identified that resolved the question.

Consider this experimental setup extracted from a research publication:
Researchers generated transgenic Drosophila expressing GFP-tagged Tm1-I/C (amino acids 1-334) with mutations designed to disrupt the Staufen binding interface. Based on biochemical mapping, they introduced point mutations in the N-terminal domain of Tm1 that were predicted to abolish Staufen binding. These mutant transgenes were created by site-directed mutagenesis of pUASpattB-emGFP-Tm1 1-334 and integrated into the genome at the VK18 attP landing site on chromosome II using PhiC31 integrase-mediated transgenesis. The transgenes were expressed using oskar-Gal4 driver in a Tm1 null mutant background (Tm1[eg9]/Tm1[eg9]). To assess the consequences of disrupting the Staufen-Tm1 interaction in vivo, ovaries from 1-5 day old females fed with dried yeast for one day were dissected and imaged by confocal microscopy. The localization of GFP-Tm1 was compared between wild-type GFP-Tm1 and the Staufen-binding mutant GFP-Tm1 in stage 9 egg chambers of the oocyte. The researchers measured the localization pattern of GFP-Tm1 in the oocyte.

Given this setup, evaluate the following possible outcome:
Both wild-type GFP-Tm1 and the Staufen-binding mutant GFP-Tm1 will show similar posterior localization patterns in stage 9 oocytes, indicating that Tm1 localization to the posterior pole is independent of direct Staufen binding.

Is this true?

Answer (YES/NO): NO